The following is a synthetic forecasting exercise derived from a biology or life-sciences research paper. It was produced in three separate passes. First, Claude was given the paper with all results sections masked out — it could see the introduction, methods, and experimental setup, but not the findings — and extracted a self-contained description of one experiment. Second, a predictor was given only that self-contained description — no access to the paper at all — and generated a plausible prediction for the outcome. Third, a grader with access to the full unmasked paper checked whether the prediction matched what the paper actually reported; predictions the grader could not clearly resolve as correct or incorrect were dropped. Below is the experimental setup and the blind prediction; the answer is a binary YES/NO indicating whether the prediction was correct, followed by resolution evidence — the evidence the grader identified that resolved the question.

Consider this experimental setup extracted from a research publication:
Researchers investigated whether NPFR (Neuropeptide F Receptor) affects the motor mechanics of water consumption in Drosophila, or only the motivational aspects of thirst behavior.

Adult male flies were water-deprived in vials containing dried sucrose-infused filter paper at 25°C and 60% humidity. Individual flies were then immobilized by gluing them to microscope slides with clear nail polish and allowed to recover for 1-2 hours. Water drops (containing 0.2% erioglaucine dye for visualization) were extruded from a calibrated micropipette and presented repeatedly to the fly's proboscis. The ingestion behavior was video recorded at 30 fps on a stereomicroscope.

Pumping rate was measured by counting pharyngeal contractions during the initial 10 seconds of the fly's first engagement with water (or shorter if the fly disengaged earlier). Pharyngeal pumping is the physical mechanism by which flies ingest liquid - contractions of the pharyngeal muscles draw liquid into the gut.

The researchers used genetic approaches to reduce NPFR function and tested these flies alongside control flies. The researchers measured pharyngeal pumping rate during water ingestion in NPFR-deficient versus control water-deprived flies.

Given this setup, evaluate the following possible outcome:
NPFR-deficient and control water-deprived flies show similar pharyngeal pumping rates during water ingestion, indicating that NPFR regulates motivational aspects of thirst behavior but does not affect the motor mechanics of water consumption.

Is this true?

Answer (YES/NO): NO